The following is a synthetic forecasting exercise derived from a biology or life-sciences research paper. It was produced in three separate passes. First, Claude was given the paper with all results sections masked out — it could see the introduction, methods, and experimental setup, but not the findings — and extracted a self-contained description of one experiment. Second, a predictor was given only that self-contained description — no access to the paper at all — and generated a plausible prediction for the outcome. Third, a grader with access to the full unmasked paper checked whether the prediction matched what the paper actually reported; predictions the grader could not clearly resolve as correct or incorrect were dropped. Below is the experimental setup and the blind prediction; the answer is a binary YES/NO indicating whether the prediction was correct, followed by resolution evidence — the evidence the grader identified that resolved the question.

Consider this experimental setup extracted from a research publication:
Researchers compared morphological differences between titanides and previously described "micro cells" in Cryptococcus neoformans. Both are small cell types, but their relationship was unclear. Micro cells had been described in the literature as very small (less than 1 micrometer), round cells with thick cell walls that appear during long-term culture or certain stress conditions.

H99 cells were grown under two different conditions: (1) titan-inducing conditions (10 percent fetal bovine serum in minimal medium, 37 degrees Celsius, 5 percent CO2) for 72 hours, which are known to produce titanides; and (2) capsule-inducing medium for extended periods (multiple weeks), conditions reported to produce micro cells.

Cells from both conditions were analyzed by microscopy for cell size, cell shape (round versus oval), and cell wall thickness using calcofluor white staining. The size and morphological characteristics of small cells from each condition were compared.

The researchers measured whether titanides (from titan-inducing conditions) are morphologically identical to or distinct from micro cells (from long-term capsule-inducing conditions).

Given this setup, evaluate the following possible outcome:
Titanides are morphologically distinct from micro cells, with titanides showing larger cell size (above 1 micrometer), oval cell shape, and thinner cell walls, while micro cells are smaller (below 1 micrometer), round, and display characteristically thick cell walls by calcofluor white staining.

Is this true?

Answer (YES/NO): YES